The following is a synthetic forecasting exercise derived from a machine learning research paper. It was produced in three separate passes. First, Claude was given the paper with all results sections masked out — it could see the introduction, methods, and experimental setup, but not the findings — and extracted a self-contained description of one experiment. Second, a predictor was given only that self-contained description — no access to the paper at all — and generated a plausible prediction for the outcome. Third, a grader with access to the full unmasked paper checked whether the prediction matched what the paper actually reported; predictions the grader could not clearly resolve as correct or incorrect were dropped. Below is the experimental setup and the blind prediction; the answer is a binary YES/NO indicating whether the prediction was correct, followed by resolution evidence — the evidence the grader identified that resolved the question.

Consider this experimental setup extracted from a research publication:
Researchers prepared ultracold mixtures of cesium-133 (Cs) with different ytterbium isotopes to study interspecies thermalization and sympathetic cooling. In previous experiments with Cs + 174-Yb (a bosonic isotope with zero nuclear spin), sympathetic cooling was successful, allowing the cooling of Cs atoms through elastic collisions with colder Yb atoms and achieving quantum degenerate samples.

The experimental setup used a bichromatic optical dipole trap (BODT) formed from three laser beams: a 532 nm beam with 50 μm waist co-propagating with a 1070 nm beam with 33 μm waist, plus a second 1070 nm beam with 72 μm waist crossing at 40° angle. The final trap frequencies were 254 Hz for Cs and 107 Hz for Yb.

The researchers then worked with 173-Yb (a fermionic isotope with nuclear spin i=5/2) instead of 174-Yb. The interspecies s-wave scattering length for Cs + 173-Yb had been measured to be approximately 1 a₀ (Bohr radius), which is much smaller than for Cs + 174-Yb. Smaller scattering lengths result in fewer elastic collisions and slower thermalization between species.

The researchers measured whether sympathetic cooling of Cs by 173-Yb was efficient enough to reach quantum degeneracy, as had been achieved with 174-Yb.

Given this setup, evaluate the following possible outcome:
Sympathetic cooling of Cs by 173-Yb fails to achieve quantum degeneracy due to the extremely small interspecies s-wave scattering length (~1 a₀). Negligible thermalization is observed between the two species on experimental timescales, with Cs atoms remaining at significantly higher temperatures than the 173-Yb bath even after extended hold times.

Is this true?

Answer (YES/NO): NO